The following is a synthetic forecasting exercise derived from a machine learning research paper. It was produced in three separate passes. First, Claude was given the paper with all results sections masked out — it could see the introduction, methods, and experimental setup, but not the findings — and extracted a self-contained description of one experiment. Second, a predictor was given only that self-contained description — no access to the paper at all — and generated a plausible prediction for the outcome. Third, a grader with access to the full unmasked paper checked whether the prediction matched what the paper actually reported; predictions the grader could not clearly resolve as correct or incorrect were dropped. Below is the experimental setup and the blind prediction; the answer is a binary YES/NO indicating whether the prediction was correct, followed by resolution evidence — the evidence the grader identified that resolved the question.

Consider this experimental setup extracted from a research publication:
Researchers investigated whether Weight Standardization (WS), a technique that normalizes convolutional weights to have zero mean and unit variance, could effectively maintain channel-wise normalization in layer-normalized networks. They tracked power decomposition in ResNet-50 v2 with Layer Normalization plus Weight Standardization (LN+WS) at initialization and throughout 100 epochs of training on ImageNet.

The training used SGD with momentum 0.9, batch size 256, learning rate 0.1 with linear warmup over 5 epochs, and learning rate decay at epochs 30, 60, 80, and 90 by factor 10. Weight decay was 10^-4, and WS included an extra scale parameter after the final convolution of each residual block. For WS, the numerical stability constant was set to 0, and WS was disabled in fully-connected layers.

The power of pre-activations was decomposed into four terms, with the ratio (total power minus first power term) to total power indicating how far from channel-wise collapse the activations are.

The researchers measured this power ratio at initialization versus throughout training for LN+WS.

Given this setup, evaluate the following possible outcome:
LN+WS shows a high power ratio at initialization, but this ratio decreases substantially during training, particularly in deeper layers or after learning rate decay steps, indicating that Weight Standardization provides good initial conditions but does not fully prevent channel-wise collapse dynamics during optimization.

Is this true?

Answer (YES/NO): YES